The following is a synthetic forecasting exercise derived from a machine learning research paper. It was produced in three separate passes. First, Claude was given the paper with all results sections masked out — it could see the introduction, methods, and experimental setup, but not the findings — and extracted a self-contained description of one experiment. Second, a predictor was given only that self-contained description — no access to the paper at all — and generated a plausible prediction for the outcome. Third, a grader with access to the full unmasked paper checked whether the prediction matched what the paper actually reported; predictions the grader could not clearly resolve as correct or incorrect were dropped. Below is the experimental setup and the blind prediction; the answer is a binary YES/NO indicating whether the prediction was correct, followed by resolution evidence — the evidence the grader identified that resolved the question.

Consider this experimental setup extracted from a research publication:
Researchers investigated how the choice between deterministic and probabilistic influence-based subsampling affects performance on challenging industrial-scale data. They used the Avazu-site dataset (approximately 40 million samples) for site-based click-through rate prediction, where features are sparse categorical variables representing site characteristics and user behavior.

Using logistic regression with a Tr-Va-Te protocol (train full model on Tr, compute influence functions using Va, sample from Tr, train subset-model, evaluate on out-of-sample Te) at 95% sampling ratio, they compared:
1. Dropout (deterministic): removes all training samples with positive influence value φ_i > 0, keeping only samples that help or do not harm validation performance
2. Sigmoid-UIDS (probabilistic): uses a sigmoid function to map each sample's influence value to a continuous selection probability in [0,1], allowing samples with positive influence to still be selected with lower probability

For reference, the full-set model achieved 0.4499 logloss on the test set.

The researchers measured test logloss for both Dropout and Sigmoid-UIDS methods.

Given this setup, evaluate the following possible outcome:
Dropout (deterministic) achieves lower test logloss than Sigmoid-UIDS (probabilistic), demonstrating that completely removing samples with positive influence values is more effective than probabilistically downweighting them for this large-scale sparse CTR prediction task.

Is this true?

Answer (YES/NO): NO